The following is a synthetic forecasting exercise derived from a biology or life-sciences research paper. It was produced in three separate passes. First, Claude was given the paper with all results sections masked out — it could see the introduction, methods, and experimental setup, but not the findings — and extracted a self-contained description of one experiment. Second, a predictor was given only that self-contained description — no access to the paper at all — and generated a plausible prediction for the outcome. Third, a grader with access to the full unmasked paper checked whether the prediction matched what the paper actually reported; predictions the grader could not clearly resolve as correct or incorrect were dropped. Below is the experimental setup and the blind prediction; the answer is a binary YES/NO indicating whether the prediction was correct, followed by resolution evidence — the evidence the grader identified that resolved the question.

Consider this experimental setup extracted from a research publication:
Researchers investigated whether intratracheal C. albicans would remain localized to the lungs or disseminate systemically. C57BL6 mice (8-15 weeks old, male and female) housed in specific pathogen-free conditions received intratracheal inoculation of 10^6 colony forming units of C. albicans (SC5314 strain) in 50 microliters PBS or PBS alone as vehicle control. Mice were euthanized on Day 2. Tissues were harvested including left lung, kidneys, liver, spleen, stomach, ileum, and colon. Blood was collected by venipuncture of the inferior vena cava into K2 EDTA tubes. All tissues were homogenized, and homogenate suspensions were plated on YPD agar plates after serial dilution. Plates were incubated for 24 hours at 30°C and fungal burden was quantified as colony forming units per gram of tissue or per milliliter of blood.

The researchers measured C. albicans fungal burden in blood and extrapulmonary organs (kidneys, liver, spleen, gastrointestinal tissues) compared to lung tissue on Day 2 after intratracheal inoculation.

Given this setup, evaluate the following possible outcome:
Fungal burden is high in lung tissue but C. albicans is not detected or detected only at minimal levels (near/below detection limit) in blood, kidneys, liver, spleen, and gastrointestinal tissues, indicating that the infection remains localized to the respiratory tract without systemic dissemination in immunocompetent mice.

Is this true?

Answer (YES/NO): YES